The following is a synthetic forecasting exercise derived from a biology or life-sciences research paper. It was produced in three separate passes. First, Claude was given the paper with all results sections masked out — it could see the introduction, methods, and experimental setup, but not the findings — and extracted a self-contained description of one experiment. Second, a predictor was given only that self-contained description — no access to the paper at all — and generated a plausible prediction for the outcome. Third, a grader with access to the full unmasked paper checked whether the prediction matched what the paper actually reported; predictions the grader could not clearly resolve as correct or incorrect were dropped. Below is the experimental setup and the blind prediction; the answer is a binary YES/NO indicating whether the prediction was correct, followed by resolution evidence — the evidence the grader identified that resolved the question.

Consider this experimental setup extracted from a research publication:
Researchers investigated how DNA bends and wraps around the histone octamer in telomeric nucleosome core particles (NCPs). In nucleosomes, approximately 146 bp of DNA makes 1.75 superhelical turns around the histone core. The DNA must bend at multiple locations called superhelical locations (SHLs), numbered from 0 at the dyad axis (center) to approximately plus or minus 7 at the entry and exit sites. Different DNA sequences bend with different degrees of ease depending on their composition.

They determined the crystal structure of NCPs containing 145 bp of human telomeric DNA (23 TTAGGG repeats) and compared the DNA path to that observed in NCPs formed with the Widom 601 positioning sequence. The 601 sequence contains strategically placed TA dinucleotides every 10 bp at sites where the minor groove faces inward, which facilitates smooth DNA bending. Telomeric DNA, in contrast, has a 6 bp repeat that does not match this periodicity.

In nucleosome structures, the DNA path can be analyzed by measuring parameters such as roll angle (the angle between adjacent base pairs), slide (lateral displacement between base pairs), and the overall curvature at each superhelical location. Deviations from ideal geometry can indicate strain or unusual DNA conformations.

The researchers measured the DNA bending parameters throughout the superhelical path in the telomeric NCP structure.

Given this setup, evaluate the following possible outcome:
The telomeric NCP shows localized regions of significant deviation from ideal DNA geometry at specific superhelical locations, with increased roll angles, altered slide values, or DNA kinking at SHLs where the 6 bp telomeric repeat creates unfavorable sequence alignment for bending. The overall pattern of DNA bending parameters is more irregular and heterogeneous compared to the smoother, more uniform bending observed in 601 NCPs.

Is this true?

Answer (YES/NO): YES